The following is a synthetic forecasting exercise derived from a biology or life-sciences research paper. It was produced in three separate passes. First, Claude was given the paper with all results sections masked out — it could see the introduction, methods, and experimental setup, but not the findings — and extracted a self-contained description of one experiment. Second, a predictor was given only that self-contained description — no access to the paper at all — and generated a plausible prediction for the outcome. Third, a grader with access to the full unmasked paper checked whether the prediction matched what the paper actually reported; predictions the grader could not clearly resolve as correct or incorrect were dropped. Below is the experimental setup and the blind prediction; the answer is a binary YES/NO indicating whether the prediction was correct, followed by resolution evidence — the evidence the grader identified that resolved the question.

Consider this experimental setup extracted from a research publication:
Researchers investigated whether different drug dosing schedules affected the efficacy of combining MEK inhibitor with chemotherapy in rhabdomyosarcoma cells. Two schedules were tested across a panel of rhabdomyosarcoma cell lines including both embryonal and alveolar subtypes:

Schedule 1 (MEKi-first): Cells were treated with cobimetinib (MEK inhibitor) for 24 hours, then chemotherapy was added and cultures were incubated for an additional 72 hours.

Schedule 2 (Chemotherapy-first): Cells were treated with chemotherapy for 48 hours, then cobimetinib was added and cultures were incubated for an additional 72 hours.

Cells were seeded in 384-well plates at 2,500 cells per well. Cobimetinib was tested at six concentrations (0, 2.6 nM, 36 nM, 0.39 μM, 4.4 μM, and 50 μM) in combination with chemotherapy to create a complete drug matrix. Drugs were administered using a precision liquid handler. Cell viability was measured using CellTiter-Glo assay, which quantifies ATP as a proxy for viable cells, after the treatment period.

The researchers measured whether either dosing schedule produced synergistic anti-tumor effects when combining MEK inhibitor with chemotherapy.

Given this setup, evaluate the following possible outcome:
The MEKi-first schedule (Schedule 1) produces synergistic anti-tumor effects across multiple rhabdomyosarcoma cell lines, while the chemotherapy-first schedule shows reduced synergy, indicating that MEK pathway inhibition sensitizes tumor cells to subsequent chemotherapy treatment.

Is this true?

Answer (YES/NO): NO